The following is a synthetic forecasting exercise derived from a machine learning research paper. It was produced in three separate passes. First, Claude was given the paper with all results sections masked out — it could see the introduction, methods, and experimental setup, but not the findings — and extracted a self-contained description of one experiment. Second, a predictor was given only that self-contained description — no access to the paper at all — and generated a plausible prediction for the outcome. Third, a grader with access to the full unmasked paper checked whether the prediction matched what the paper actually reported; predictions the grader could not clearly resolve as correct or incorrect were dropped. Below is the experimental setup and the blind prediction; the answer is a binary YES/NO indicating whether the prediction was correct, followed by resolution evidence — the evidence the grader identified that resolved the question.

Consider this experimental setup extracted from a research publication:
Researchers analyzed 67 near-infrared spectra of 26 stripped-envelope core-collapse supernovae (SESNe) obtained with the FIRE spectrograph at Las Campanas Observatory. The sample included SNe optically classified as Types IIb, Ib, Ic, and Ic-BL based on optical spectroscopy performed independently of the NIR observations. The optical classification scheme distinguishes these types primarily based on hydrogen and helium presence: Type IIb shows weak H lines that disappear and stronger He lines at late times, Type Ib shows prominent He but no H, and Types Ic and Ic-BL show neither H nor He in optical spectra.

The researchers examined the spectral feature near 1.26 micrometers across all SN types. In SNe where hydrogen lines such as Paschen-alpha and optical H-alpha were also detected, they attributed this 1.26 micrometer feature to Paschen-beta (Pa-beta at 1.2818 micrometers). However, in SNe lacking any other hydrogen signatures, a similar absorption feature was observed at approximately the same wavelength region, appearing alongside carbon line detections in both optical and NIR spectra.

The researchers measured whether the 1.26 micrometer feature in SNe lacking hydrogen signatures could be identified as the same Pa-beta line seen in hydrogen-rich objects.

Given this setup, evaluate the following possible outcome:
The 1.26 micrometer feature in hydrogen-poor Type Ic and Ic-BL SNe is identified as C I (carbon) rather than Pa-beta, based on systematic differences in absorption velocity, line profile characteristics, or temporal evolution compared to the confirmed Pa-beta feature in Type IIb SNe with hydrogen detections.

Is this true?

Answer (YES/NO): NO